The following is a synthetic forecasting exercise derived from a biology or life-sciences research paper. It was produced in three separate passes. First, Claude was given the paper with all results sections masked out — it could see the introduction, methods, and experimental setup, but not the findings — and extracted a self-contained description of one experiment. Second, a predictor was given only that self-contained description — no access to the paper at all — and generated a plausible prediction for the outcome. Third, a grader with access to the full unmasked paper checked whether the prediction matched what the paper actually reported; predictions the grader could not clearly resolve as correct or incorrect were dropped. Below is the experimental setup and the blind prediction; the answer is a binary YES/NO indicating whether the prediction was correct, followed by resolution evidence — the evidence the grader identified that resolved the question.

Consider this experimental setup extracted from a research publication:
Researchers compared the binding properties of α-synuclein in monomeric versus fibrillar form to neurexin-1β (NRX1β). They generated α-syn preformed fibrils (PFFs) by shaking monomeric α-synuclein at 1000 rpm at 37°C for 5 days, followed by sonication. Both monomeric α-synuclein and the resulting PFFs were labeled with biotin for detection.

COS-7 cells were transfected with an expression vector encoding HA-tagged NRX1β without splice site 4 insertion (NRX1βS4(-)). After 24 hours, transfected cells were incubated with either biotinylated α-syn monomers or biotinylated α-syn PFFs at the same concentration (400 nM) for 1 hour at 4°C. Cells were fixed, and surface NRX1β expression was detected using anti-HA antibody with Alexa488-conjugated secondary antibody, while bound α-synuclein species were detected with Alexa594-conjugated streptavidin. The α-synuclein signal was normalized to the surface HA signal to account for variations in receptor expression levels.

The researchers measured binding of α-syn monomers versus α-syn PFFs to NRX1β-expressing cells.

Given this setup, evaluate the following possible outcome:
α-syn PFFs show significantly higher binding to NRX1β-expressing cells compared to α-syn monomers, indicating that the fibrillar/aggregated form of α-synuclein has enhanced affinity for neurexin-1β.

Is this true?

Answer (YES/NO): YES